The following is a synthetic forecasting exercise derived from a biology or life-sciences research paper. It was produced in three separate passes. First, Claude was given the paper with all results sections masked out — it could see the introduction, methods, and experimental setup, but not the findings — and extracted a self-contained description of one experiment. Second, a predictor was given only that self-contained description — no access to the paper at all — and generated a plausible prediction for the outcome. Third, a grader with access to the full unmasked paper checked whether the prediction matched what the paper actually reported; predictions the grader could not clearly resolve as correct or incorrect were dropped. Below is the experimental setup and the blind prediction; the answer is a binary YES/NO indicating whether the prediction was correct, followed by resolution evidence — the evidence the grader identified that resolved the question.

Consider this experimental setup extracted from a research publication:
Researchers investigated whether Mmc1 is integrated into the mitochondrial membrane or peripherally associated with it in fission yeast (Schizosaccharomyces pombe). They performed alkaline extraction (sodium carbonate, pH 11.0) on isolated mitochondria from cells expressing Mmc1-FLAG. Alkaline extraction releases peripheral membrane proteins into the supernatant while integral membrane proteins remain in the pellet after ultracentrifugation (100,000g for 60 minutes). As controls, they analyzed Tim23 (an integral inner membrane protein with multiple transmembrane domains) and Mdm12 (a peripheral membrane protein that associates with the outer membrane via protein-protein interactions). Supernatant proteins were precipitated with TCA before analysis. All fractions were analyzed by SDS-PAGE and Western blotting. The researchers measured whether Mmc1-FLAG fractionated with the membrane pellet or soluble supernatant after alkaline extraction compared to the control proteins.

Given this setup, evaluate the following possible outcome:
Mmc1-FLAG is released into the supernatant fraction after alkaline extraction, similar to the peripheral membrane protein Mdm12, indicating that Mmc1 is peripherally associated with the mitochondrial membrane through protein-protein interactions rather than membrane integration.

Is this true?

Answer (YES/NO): NO